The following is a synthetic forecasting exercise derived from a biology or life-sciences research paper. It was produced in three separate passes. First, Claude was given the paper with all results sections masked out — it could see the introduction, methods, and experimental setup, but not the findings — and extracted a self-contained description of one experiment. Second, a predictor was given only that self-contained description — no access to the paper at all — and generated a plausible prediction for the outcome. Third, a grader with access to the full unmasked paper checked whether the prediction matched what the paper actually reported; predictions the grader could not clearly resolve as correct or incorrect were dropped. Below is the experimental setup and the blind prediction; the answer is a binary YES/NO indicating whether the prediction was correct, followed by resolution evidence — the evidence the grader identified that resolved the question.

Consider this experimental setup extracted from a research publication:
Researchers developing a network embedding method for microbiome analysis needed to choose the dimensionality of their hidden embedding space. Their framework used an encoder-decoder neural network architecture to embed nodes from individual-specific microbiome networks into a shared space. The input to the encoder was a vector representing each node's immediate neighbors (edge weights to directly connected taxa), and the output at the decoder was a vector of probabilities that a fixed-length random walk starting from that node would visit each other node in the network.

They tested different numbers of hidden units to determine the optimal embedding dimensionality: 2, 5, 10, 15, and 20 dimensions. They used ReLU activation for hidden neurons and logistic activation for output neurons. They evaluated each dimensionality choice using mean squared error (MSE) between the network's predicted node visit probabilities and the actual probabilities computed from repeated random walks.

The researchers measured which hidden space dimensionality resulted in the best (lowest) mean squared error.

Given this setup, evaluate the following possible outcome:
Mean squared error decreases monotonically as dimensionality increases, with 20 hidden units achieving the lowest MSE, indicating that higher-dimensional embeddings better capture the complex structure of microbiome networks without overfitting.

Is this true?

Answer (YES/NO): NO